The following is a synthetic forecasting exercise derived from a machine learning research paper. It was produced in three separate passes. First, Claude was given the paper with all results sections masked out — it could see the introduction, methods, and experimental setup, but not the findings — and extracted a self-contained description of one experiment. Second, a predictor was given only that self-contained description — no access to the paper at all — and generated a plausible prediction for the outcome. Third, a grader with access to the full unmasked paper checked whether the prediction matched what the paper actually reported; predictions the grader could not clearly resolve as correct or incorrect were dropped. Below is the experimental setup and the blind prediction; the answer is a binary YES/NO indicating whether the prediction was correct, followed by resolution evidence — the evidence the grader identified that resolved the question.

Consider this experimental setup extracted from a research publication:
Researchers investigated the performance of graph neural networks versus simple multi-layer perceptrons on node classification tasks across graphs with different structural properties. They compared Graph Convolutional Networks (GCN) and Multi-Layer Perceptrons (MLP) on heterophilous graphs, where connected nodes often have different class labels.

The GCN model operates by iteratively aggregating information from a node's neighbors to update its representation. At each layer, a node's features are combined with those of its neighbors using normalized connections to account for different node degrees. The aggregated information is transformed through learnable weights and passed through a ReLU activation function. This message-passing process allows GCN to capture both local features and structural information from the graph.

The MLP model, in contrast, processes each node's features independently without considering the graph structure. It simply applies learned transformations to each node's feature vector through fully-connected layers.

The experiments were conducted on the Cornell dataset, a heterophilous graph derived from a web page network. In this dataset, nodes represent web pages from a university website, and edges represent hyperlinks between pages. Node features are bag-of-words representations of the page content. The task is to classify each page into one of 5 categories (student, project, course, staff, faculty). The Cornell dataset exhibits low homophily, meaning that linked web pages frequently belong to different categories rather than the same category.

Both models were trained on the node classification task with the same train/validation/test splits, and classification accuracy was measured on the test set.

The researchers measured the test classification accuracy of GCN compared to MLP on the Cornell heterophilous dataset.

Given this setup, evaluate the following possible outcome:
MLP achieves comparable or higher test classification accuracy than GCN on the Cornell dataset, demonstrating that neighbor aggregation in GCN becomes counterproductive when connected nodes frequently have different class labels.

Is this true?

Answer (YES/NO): YES